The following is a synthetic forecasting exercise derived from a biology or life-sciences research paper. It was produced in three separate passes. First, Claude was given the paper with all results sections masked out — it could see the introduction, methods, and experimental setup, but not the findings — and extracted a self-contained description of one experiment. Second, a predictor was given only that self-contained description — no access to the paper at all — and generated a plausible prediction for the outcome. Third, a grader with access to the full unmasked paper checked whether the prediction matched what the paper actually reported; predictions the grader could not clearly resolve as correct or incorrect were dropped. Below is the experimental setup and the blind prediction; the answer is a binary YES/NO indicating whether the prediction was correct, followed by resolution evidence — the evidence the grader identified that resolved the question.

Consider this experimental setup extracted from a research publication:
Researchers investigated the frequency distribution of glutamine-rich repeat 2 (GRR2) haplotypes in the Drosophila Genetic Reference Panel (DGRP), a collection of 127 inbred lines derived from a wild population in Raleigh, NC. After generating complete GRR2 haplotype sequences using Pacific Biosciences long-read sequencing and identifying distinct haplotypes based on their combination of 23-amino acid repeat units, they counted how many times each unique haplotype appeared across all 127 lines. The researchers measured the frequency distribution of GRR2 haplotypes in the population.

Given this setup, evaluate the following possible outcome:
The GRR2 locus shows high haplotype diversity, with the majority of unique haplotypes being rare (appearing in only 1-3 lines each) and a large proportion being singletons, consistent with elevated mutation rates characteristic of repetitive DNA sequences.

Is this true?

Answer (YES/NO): YES